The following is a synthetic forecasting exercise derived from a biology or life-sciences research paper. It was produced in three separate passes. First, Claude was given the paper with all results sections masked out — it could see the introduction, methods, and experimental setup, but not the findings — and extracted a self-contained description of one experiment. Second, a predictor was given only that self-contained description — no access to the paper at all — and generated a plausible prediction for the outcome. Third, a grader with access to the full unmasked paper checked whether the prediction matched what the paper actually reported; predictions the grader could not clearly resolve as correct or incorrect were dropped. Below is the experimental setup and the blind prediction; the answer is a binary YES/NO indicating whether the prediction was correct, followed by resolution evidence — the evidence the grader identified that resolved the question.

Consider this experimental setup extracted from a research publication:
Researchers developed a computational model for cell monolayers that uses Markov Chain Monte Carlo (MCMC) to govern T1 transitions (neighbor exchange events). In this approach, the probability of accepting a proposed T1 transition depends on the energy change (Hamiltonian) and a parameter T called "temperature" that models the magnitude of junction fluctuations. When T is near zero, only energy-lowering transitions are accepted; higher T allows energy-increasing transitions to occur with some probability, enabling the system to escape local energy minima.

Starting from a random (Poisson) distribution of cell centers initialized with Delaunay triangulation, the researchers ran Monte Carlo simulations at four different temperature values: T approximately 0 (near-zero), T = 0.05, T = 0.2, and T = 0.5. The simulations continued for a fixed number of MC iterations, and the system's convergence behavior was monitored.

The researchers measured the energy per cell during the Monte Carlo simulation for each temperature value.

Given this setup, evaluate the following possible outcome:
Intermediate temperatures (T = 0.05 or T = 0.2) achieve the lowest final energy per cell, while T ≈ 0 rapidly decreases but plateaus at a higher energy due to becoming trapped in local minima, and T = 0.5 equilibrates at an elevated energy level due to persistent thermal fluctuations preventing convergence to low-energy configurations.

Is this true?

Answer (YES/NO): NO